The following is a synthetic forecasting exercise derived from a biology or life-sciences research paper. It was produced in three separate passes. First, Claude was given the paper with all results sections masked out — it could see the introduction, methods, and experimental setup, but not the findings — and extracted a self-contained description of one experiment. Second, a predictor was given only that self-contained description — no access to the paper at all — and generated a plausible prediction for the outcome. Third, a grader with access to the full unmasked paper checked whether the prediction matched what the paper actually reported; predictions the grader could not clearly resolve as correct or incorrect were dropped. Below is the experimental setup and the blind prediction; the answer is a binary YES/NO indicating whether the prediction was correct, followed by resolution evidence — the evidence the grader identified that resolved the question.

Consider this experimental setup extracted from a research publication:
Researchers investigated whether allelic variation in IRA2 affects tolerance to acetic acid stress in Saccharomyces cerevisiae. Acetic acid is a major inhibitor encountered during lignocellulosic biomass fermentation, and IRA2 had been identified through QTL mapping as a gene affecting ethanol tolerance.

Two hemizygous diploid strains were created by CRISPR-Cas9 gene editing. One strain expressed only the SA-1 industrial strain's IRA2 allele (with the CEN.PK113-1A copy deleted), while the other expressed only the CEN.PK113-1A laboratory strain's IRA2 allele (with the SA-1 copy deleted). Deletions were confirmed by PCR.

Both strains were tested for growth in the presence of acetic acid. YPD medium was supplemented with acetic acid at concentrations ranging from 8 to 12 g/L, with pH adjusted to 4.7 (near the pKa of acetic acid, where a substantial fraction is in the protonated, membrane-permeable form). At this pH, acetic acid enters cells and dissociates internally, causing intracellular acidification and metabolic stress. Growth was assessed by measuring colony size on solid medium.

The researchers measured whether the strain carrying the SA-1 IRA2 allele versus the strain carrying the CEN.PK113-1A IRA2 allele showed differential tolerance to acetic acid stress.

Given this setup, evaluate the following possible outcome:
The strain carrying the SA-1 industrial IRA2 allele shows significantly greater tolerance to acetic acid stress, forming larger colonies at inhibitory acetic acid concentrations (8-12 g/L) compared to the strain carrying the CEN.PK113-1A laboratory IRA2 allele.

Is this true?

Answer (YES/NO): NO